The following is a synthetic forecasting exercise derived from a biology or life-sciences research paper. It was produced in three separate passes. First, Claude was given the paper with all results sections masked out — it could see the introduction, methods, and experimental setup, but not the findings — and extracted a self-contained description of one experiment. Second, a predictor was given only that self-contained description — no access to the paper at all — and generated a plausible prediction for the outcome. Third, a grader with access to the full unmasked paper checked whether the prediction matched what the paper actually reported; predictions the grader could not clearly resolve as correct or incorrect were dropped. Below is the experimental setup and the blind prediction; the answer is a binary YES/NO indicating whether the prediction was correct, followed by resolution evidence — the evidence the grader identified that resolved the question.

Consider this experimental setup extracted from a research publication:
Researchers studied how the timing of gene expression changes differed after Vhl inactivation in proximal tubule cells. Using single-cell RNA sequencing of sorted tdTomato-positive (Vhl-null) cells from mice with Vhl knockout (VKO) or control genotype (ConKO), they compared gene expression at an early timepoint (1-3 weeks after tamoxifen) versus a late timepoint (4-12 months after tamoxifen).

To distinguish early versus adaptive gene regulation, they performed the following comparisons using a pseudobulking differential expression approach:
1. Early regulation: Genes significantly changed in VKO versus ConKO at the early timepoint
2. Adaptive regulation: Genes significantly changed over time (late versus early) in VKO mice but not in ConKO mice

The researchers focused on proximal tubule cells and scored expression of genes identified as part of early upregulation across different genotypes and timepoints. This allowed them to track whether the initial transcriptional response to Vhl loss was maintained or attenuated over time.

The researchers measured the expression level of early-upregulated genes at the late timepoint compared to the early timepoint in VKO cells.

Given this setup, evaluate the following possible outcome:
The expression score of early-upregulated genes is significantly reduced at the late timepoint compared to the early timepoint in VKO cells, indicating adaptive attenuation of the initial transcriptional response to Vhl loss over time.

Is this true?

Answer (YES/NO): NO